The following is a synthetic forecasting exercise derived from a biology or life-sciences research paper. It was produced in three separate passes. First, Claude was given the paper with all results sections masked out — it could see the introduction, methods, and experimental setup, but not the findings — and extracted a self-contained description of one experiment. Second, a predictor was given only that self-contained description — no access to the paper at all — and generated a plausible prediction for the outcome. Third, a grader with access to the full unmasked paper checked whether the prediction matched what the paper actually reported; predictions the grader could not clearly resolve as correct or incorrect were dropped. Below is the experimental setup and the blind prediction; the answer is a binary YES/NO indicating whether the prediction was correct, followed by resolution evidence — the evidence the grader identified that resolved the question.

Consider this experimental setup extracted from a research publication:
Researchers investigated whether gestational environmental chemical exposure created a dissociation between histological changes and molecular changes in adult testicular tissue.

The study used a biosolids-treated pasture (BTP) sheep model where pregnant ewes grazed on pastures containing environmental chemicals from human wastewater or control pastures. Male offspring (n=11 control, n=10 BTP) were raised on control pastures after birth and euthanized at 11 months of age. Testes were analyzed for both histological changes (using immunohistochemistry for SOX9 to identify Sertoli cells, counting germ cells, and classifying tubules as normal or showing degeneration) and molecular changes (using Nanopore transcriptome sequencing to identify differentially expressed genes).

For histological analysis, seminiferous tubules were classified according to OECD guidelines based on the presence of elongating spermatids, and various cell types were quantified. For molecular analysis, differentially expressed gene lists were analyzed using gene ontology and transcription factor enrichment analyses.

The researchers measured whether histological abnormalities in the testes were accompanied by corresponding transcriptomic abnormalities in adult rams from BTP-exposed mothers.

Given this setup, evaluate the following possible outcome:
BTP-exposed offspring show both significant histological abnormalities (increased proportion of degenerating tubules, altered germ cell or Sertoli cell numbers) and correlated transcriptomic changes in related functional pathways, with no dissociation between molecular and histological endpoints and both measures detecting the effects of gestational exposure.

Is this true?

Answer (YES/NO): NO